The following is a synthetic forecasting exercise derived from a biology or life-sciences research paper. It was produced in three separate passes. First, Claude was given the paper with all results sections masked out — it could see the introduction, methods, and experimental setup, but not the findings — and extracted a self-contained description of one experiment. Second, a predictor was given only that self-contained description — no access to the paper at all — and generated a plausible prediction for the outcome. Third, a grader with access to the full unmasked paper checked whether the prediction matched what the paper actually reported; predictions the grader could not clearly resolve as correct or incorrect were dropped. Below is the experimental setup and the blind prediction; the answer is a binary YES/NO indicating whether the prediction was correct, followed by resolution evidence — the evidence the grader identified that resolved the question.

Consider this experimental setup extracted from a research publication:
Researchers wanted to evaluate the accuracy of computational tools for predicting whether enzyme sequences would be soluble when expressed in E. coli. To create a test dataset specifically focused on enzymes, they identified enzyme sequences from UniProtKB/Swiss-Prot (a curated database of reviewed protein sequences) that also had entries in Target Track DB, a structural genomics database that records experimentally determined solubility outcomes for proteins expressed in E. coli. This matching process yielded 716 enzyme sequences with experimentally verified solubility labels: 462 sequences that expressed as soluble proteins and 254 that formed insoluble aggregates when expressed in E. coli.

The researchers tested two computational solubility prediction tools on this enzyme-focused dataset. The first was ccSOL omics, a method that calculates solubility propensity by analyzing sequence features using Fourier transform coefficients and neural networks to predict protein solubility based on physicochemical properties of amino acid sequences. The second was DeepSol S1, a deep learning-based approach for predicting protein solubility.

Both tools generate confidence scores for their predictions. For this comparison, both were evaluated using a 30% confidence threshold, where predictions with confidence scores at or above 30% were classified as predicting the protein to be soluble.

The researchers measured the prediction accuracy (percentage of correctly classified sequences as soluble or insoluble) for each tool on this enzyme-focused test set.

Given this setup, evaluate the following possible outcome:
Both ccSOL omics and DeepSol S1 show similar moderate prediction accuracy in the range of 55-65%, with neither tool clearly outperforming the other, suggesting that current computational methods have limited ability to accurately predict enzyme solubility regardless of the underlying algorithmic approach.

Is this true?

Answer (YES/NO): NO